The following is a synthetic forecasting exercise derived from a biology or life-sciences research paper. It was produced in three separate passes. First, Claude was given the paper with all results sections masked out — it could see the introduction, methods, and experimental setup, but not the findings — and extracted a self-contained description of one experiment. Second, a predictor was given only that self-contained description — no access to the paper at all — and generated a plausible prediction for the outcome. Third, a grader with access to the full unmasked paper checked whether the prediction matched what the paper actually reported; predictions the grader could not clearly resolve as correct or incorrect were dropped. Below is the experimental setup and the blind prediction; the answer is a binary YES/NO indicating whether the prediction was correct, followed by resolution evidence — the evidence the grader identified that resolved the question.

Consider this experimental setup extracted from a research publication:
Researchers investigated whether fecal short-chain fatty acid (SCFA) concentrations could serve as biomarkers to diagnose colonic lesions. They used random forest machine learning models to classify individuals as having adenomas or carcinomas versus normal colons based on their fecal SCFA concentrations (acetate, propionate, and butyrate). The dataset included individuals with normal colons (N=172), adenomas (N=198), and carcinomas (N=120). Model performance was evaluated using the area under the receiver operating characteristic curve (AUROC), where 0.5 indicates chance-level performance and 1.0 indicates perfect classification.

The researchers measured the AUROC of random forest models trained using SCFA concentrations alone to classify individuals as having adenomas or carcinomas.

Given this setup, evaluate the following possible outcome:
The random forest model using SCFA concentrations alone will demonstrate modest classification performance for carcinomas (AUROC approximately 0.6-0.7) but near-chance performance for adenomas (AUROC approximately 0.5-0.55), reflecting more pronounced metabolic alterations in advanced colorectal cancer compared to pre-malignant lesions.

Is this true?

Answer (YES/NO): NO